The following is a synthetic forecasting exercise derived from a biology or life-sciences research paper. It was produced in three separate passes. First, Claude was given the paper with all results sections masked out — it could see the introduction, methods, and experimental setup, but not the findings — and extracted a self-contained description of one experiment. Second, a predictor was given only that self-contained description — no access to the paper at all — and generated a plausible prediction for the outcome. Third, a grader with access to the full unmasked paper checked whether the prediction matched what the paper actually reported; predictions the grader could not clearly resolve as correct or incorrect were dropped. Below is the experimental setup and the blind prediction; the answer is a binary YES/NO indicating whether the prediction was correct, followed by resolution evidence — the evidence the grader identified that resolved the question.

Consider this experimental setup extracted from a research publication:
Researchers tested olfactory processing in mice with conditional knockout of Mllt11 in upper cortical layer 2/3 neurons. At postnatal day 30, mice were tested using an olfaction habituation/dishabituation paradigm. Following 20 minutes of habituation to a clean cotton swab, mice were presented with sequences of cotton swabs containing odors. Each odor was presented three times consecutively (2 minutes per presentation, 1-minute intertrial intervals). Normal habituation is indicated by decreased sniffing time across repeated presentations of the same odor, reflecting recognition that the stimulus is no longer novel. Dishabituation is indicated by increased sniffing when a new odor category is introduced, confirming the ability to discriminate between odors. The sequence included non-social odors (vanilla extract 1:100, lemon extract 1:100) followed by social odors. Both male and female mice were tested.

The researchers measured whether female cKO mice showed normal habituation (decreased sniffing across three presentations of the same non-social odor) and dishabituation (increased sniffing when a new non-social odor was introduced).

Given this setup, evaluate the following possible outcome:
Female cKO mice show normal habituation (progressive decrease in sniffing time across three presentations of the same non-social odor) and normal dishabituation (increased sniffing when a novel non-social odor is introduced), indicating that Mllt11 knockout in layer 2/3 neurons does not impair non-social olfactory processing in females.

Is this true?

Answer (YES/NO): YES